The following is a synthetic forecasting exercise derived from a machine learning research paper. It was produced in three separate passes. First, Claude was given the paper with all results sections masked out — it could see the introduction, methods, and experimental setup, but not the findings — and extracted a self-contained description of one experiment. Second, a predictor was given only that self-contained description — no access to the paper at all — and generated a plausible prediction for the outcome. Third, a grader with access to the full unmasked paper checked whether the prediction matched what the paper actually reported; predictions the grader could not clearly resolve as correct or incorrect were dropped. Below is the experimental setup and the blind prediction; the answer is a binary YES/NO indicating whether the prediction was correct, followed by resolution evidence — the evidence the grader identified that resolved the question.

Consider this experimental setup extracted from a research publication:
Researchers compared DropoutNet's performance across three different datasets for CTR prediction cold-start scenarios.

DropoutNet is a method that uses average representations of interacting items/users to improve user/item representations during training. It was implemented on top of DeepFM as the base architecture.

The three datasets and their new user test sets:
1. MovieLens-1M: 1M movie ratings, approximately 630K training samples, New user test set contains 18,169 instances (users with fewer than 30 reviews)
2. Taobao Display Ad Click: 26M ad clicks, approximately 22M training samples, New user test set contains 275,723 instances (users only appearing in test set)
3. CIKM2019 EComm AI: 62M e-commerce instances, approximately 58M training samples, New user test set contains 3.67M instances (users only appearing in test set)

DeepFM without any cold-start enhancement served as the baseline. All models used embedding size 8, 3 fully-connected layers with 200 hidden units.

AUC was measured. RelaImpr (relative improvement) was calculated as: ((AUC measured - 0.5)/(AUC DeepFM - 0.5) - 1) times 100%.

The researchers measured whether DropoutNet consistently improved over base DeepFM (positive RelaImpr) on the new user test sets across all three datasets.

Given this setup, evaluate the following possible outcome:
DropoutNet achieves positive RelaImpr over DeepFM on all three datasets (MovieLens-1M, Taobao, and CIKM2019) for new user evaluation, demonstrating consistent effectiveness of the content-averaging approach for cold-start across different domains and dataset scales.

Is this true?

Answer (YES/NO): NO